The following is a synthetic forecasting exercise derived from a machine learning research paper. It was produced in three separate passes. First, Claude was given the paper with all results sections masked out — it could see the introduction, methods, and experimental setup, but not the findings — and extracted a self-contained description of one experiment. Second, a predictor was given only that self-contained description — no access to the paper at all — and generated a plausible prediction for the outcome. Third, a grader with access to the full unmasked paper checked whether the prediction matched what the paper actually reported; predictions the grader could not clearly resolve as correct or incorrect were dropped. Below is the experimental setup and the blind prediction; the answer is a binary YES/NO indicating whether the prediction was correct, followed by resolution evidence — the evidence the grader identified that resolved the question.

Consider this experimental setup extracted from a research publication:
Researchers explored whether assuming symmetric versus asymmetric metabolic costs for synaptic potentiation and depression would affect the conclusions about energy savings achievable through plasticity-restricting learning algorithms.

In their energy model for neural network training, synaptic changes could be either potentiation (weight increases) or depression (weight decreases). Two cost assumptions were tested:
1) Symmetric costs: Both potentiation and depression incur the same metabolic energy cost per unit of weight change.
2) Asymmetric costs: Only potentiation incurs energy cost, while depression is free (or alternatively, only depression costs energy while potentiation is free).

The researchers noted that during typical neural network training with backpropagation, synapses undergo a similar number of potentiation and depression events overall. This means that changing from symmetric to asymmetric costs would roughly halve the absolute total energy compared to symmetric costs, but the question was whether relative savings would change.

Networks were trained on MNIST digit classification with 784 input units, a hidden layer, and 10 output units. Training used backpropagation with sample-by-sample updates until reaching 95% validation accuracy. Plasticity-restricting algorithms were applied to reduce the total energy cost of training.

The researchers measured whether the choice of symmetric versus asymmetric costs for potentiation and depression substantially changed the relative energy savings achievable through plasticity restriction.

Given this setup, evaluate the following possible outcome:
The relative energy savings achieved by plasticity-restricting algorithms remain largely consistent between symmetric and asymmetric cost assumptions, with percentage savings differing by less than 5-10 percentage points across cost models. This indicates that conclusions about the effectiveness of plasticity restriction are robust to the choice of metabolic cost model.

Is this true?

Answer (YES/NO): YES